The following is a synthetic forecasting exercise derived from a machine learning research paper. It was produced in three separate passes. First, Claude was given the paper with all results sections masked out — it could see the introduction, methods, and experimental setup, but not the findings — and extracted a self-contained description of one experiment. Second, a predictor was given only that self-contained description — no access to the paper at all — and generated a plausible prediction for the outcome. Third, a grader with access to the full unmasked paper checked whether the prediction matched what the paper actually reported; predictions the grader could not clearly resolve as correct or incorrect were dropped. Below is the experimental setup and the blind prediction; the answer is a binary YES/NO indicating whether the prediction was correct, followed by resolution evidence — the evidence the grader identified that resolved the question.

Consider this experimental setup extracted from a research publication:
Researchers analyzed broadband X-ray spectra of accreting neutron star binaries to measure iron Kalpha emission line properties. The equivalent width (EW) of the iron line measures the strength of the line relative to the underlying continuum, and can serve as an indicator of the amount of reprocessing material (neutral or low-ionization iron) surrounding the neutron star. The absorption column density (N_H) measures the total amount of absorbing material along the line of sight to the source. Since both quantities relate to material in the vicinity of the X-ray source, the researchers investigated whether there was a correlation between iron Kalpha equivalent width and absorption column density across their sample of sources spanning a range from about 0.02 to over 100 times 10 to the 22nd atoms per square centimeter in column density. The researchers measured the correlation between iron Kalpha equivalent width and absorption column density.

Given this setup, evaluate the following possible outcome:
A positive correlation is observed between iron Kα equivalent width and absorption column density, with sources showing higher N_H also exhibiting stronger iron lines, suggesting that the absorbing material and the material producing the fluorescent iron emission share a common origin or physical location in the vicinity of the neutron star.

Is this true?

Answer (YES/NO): YES